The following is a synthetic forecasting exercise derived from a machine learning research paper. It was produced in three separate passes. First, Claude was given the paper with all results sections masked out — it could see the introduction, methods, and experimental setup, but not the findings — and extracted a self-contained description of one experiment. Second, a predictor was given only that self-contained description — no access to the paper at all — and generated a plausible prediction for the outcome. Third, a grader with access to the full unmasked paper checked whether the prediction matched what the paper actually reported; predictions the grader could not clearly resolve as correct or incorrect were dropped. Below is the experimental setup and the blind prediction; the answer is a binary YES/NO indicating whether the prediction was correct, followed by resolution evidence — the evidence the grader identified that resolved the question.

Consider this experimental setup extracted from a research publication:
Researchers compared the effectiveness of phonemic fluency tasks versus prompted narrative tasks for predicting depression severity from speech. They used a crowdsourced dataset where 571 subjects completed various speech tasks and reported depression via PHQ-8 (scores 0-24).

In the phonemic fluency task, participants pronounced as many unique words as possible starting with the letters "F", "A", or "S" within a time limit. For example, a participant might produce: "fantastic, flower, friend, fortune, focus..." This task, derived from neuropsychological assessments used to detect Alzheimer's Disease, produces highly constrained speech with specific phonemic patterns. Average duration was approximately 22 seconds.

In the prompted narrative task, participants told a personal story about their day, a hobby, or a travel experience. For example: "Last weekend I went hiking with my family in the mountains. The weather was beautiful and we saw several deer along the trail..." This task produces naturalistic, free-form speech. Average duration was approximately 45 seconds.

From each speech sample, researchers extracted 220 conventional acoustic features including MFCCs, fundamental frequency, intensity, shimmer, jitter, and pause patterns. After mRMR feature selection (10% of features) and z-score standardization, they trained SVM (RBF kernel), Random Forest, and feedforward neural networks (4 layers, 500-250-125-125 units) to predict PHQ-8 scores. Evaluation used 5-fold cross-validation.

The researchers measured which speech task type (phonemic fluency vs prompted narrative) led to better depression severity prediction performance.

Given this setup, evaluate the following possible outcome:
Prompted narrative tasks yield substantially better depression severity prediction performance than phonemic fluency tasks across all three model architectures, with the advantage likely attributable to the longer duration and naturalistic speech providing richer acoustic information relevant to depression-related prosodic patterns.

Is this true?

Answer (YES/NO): NO